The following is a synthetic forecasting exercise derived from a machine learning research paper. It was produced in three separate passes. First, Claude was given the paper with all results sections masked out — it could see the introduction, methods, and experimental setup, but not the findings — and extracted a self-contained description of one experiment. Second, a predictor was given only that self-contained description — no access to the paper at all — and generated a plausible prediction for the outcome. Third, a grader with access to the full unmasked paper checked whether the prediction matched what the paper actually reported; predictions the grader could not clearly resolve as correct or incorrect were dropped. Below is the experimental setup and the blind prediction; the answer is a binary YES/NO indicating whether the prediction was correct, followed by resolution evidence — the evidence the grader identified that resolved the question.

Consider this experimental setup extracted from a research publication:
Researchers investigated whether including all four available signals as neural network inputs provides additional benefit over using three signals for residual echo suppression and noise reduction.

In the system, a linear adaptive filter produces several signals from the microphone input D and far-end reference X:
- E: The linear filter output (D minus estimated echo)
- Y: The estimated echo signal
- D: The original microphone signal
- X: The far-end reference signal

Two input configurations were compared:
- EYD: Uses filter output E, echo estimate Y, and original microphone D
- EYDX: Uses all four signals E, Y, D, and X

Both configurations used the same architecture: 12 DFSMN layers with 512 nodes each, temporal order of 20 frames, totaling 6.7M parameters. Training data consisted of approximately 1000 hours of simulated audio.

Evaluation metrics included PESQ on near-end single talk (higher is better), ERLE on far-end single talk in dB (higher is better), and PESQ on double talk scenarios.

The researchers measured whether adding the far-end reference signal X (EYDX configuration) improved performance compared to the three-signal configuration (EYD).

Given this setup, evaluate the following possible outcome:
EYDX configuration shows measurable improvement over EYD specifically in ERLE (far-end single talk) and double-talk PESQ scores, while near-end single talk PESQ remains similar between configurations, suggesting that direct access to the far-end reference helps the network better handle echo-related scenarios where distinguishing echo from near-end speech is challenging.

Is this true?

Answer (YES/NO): NO